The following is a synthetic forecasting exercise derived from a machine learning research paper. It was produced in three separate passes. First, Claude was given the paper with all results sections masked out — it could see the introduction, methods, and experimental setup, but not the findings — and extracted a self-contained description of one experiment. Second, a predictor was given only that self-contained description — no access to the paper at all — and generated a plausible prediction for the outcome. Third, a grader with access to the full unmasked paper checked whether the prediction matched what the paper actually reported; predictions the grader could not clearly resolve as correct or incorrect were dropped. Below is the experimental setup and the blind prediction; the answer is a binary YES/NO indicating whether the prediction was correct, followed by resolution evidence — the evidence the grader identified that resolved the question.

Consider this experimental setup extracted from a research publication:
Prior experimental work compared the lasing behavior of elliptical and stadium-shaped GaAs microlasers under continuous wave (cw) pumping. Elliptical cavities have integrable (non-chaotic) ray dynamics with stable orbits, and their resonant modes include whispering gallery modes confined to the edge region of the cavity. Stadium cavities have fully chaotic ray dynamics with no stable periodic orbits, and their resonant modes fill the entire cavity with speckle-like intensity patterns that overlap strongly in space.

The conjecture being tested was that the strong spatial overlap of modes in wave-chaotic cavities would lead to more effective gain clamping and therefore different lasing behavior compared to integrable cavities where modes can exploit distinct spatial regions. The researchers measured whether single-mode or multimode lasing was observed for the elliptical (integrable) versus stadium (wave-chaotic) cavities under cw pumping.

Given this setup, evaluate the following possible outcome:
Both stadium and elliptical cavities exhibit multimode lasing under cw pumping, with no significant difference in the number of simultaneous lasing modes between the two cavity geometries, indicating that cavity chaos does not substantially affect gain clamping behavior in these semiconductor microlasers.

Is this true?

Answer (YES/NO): NO